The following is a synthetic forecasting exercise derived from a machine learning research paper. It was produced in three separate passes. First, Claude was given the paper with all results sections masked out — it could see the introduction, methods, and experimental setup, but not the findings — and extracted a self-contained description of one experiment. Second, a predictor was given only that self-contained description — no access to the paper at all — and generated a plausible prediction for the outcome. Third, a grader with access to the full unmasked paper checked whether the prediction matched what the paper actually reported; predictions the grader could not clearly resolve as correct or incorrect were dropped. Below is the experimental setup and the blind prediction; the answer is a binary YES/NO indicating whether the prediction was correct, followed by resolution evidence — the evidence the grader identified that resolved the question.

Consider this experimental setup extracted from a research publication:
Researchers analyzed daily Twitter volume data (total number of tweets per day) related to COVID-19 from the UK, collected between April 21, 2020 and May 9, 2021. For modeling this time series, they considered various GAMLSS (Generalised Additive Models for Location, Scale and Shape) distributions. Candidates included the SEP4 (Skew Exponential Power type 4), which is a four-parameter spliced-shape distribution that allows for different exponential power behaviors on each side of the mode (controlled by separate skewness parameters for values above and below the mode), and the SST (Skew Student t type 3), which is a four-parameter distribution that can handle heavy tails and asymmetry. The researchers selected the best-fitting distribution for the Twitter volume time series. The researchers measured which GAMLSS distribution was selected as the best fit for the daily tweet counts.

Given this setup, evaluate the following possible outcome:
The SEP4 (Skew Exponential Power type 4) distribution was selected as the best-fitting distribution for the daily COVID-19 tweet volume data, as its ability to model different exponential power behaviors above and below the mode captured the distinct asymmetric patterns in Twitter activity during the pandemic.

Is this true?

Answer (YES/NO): YES